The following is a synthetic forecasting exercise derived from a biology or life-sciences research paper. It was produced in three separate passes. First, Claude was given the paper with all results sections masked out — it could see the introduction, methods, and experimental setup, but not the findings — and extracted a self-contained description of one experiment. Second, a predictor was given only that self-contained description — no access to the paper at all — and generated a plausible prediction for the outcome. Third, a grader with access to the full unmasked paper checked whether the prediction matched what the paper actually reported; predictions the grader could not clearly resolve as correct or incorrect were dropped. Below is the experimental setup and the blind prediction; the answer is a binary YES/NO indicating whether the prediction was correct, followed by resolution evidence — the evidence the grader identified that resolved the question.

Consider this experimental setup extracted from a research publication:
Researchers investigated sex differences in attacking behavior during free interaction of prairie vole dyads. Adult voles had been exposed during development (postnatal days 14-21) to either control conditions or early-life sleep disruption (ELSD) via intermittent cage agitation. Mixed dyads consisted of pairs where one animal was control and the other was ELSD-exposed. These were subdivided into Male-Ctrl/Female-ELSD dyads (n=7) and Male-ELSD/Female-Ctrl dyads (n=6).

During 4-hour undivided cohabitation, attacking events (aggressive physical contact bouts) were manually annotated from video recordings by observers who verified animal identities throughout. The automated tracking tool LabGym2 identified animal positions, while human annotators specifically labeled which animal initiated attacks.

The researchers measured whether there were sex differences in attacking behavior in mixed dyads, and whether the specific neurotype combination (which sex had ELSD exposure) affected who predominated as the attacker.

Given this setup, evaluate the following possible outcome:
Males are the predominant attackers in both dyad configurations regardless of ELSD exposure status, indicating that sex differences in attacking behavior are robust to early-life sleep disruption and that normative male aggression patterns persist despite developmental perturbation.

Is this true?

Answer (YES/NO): NO